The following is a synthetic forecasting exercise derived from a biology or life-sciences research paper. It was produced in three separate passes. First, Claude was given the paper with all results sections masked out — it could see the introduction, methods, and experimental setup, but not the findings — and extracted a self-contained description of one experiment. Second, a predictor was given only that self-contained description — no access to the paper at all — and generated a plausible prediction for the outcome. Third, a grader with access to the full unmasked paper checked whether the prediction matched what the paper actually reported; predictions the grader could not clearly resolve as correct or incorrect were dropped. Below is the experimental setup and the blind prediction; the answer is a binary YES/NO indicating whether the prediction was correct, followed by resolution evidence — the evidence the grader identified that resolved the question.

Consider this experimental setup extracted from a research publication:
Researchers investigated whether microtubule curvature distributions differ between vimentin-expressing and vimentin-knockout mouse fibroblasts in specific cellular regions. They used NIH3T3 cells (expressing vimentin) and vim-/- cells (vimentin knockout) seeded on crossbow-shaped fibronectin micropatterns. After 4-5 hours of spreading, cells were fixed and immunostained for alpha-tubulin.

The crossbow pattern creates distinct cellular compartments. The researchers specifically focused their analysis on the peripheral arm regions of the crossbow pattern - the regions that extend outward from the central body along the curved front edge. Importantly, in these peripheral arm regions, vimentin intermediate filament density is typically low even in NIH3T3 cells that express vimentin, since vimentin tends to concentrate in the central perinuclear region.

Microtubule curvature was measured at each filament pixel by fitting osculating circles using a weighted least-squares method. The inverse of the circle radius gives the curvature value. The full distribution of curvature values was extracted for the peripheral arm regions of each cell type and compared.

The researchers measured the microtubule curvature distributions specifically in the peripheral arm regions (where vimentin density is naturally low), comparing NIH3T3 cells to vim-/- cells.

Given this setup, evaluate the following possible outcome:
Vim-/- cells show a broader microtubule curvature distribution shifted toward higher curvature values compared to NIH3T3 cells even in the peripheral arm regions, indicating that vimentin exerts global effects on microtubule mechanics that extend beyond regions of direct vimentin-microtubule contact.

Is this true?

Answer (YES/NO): NO